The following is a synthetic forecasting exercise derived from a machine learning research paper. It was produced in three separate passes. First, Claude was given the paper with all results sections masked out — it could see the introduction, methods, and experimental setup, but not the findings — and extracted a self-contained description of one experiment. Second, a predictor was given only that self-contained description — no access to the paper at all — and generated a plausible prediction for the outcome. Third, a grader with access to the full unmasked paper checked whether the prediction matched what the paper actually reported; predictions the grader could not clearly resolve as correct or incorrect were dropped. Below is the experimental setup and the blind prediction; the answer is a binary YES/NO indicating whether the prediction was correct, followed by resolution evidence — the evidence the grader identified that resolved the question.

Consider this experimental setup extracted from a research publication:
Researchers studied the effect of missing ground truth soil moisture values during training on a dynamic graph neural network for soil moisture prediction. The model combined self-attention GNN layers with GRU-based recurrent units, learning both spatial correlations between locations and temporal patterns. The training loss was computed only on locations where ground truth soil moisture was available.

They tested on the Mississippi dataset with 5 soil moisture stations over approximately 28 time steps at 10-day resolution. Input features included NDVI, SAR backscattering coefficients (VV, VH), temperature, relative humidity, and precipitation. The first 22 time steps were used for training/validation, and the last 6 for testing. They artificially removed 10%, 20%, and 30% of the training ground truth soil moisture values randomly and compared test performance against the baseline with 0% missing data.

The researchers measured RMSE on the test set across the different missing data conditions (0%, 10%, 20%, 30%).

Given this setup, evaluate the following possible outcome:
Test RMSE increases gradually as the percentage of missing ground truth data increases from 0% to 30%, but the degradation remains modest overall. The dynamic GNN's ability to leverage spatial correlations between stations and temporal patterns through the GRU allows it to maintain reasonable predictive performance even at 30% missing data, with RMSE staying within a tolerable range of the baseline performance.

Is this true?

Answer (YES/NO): NO